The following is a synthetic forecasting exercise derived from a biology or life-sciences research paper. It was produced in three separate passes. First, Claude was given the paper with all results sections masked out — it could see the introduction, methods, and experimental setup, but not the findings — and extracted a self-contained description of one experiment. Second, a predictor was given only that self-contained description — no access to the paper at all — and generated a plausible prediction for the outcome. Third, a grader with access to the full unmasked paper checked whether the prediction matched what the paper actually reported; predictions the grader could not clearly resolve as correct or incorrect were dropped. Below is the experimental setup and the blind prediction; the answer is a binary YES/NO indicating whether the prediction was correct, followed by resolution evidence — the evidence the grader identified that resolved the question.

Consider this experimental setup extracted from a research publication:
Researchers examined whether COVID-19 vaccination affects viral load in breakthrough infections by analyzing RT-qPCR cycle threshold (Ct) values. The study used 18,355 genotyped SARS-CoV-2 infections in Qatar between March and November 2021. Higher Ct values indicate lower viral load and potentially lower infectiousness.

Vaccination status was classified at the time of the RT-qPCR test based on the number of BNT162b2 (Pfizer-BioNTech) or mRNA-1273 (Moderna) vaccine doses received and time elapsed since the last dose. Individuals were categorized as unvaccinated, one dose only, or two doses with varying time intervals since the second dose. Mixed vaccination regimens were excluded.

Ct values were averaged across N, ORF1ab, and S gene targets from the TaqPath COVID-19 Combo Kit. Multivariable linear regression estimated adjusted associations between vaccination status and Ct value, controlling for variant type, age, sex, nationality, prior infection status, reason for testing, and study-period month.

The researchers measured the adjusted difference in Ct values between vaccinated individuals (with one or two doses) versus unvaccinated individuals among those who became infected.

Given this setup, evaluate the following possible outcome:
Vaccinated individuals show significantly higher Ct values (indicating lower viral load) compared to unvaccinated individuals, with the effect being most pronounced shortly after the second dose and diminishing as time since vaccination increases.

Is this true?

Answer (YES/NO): YES